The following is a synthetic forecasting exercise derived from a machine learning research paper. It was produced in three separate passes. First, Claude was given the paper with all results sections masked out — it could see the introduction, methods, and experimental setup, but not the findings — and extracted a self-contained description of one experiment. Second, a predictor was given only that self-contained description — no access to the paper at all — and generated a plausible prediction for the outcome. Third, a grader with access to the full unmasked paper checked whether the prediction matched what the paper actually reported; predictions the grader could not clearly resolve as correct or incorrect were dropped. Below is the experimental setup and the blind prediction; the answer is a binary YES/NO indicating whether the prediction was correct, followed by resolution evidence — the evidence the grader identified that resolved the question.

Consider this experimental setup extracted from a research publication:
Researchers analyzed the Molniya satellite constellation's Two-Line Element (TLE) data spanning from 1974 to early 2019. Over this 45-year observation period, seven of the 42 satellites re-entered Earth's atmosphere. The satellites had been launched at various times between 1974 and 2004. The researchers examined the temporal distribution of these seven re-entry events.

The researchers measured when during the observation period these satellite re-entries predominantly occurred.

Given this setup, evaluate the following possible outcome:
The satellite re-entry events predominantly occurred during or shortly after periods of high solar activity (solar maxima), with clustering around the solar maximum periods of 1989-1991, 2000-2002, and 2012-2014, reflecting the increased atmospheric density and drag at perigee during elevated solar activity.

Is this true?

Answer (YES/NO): NO